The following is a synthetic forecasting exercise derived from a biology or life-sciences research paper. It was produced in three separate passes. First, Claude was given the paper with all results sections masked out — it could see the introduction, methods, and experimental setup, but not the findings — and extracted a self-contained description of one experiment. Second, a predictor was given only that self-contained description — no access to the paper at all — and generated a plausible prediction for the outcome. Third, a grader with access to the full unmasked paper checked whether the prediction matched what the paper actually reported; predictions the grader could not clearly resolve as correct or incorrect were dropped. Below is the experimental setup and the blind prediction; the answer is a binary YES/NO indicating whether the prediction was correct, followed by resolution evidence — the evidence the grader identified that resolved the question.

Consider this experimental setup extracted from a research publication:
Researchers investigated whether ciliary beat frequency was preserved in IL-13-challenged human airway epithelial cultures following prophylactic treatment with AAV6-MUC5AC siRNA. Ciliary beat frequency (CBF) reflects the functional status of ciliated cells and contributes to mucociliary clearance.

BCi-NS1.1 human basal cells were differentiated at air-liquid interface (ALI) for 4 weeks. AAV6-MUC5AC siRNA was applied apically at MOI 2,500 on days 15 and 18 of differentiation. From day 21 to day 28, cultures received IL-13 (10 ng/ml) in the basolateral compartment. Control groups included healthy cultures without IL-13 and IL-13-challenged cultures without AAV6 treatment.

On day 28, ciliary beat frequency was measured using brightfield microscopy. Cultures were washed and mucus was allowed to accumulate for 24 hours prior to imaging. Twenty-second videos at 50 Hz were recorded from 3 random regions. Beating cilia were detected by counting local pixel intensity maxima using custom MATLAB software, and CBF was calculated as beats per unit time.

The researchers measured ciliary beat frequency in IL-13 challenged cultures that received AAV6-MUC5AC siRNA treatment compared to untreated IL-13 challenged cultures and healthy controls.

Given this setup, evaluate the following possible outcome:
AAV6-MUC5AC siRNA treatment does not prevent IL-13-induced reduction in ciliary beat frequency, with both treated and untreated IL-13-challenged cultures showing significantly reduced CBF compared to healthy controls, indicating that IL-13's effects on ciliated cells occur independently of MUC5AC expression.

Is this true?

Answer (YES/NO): NO